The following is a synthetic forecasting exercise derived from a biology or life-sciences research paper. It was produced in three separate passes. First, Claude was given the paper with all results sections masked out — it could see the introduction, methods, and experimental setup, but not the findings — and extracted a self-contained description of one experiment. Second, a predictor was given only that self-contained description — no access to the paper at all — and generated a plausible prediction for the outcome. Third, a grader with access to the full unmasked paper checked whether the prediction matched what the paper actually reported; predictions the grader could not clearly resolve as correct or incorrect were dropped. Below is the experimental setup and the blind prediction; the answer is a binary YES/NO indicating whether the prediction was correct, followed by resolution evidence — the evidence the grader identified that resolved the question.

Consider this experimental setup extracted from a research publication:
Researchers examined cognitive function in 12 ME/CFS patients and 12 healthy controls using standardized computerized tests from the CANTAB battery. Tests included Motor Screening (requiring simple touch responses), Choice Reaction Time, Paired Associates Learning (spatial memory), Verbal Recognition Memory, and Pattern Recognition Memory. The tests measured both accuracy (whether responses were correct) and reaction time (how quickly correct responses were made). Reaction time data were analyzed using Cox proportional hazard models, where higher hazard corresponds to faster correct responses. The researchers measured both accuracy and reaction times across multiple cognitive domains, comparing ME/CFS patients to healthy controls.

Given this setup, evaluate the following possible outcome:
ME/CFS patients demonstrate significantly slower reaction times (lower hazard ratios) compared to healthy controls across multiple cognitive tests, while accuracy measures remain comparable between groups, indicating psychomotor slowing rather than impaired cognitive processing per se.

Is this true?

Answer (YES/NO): NO